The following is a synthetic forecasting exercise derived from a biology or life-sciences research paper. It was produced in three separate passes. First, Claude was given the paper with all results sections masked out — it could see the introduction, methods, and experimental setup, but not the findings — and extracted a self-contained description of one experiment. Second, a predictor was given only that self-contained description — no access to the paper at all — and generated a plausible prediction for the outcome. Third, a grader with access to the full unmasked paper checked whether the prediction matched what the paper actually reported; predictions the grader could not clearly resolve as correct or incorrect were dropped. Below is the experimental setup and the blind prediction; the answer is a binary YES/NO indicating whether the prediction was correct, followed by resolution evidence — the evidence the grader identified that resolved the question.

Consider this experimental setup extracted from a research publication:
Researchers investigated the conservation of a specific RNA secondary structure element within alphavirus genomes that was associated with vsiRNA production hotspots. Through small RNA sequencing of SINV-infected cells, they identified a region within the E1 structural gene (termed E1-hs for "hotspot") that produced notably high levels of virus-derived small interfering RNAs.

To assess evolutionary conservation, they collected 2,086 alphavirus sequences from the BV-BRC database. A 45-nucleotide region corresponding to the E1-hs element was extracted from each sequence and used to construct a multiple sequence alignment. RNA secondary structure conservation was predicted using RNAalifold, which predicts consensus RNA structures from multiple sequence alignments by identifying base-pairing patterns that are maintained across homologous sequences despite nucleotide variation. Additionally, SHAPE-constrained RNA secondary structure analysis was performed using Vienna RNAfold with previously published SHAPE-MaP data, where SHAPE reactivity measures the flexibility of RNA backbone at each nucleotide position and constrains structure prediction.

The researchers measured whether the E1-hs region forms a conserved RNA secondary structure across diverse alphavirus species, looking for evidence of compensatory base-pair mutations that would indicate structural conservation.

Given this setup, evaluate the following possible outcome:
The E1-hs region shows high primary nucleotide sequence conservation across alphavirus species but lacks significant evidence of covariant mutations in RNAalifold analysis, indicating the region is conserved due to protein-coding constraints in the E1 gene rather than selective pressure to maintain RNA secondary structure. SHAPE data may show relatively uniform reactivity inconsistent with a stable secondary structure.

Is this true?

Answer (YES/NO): NO